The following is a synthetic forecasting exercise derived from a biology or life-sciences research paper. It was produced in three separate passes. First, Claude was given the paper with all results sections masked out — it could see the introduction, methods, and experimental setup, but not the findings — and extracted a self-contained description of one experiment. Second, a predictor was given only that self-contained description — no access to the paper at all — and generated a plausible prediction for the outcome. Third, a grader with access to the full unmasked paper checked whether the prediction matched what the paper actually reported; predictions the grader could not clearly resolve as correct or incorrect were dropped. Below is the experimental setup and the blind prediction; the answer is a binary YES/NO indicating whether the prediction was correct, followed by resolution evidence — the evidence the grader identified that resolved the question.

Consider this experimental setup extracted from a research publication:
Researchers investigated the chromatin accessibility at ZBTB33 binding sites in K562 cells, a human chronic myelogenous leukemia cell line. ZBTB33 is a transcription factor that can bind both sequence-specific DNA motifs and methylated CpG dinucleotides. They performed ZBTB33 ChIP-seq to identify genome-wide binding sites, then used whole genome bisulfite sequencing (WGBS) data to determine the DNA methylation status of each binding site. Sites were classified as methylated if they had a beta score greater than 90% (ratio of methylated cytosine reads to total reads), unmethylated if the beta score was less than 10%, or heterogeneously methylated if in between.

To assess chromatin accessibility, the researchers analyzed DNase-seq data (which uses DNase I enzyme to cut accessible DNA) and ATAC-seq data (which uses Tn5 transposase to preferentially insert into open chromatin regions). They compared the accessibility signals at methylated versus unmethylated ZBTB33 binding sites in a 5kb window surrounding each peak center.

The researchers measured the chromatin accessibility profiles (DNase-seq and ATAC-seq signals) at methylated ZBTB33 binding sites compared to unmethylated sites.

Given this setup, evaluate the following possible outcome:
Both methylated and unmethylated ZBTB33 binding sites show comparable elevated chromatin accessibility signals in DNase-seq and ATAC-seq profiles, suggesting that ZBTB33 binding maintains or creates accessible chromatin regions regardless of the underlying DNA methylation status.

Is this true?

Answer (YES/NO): NO